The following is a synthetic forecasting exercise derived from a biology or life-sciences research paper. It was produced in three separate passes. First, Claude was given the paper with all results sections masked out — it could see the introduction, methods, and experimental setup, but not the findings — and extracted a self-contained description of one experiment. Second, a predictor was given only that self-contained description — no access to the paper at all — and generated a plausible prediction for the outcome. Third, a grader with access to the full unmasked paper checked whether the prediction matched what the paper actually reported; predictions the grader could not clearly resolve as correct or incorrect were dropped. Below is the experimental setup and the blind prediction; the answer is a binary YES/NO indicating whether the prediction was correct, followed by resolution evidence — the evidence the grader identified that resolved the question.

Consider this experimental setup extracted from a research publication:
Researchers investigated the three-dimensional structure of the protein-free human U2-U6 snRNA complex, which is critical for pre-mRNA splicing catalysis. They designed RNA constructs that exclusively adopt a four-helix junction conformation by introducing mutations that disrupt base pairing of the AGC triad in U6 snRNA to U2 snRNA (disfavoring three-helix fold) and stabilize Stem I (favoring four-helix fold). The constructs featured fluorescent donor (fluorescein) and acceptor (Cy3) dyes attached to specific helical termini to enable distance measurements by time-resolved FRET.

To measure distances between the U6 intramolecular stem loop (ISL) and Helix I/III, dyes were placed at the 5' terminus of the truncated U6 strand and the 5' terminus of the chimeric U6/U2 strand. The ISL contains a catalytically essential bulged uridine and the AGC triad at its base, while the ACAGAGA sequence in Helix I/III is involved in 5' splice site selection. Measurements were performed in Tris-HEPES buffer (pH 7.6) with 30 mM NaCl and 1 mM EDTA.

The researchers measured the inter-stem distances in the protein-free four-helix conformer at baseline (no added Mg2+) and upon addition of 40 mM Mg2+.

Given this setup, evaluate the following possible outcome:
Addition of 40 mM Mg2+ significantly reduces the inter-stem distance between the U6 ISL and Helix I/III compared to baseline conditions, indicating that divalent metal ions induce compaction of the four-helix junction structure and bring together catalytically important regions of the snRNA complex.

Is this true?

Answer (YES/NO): YES